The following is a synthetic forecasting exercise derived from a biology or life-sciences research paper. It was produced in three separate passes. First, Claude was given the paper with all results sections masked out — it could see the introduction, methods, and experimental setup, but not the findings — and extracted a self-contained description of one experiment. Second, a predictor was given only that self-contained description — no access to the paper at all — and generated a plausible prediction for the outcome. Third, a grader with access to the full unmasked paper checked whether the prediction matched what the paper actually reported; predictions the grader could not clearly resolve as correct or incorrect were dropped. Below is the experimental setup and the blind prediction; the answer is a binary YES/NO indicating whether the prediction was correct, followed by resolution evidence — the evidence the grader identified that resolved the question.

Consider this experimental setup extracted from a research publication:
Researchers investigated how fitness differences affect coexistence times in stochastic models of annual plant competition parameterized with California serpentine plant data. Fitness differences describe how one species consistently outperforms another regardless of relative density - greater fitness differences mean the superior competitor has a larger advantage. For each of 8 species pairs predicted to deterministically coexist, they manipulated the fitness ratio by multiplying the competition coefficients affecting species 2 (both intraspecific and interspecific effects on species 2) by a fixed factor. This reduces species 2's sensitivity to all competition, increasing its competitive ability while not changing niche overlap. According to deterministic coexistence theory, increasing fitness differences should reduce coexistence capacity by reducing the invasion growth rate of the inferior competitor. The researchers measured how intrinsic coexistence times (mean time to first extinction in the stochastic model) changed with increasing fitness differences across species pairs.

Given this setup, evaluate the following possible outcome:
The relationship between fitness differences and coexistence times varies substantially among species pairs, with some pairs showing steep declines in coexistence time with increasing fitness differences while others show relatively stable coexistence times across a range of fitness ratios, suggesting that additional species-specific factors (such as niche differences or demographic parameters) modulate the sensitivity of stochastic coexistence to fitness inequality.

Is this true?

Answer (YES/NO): NO